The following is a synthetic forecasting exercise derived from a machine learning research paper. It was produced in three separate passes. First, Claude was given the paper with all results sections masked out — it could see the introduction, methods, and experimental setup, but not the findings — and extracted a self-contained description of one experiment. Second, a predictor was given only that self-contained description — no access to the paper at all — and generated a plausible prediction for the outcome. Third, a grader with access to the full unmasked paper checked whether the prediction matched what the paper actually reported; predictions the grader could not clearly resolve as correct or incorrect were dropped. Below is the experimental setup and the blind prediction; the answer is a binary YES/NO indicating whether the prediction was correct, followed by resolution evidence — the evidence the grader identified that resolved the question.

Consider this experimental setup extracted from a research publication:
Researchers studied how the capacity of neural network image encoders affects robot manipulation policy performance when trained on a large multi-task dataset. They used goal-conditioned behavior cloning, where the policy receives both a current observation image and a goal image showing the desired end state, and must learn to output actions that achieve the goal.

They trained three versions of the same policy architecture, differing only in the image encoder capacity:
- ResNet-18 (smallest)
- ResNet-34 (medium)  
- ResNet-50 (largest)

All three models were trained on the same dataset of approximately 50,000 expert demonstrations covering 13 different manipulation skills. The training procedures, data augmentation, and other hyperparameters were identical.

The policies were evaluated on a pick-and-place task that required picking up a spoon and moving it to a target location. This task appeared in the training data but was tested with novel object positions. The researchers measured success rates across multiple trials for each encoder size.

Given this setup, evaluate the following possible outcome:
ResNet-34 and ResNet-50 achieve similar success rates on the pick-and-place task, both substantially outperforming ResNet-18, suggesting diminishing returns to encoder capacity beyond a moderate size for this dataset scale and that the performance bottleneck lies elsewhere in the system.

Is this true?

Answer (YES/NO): NO